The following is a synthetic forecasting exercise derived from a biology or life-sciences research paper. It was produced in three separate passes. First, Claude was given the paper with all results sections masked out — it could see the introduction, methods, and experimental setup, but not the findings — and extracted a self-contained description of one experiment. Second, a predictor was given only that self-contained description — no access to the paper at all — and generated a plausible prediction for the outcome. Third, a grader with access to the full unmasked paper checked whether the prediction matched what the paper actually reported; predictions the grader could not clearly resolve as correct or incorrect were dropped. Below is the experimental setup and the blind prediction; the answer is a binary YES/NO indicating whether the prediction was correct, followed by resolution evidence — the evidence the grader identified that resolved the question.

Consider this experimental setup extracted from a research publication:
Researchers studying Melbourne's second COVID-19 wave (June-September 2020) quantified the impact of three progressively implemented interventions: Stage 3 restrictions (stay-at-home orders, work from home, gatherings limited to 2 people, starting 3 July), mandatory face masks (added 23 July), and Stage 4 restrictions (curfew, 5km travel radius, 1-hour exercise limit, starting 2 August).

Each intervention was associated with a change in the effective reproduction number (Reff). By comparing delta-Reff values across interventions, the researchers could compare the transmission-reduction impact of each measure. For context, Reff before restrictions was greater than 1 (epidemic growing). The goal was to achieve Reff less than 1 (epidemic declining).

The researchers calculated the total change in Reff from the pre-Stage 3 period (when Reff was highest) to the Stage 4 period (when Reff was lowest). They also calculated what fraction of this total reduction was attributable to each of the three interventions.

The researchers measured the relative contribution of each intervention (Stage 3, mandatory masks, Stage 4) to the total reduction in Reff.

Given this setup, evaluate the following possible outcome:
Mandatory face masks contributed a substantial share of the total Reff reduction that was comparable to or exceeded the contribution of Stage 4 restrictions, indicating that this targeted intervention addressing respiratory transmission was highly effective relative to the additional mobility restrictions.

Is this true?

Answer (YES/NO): YES